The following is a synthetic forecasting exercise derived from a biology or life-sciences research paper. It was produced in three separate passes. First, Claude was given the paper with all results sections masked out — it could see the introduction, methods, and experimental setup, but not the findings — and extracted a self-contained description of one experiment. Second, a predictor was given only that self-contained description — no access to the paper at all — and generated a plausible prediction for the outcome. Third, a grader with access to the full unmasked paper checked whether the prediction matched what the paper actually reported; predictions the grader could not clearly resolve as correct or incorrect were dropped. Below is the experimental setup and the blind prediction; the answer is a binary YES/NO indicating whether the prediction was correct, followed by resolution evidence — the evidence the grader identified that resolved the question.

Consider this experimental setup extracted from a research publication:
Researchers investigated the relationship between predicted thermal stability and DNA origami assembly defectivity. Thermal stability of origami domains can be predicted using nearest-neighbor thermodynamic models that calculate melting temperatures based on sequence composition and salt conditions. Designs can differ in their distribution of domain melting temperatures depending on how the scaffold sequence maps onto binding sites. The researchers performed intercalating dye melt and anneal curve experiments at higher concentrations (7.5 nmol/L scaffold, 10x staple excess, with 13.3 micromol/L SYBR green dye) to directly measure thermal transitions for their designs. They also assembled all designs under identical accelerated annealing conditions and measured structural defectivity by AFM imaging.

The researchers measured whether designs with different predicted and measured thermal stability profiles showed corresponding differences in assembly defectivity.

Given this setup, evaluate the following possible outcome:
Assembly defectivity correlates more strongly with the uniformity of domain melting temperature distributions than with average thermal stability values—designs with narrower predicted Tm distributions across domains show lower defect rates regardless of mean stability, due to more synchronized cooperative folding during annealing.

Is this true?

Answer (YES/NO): NO